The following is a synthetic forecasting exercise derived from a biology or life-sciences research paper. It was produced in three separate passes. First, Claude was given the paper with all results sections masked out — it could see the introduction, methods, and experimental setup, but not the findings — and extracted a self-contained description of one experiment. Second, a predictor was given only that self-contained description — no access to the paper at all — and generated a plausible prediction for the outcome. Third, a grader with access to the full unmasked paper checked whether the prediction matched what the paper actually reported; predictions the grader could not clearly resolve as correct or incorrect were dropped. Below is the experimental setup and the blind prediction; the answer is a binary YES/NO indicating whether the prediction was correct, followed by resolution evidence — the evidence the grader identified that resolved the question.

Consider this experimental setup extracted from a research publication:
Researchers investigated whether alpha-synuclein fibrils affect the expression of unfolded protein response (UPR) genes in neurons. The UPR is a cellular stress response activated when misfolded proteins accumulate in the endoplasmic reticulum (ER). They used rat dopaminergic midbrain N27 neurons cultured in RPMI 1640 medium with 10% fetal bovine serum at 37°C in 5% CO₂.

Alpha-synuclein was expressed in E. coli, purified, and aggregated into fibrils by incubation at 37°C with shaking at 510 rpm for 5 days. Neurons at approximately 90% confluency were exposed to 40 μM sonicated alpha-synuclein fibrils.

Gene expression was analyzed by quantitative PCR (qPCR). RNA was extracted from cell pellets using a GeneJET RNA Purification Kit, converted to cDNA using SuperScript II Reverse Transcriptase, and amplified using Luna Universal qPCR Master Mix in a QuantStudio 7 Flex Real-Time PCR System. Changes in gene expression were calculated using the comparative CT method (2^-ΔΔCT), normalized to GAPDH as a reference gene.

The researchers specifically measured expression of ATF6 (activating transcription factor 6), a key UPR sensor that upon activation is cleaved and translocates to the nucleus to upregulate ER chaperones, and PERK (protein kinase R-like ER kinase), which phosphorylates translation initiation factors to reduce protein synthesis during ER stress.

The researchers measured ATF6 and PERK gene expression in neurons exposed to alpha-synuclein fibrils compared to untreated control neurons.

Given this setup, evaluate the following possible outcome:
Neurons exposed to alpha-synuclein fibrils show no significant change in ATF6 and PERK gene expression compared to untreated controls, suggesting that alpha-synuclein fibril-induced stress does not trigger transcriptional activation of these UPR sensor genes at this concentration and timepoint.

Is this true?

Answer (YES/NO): NO